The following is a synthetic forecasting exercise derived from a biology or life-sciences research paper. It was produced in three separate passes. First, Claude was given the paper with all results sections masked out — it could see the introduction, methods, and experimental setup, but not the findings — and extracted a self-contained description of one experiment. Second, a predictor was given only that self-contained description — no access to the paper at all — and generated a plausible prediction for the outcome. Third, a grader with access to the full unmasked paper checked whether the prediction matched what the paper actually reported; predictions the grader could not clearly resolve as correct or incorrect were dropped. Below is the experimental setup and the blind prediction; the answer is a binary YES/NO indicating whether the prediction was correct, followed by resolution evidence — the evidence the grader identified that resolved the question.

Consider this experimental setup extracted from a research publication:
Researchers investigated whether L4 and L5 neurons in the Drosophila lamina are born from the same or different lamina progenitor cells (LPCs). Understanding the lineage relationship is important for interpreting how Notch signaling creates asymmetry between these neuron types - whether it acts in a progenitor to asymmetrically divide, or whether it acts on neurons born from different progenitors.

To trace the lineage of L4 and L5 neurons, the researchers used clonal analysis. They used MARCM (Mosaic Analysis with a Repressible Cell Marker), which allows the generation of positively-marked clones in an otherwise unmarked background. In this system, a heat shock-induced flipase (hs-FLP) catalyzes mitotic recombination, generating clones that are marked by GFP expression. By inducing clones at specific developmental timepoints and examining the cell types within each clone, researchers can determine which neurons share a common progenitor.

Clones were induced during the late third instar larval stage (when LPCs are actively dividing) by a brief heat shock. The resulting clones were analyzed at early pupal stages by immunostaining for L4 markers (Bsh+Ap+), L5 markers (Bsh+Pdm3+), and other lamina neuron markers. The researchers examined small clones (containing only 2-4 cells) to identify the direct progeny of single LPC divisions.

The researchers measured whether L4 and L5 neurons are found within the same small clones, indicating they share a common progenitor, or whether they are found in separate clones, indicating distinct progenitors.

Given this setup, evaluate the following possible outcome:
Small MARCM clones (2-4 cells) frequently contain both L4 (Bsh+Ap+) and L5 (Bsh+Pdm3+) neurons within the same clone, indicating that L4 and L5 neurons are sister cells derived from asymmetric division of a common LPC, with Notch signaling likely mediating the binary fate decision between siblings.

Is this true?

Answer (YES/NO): NO